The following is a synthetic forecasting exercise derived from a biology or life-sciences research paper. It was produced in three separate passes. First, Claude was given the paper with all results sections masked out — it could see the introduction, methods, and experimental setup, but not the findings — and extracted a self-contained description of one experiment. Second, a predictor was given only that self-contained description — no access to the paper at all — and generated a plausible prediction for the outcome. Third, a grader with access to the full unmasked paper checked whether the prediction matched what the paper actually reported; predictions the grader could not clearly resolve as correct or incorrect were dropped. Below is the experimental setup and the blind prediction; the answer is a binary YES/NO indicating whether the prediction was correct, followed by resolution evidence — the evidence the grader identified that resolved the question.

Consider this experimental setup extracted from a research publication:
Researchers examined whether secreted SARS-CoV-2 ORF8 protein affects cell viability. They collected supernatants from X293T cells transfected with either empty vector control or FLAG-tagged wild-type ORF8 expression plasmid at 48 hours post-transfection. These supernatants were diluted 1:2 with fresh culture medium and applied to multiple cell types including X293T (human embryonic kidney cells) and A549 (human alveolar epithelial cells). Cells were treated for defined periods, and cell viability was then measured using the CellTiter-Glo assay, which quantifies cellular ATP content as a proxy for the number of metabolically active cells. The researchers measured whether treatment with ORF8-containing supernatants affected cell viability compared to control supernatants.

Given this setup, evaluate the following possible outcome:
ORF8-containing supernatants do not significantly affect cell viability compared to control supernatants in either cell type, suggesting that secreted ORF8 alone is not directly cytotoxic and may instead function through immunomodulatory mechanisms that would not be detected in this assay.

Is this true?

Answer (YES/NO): YES